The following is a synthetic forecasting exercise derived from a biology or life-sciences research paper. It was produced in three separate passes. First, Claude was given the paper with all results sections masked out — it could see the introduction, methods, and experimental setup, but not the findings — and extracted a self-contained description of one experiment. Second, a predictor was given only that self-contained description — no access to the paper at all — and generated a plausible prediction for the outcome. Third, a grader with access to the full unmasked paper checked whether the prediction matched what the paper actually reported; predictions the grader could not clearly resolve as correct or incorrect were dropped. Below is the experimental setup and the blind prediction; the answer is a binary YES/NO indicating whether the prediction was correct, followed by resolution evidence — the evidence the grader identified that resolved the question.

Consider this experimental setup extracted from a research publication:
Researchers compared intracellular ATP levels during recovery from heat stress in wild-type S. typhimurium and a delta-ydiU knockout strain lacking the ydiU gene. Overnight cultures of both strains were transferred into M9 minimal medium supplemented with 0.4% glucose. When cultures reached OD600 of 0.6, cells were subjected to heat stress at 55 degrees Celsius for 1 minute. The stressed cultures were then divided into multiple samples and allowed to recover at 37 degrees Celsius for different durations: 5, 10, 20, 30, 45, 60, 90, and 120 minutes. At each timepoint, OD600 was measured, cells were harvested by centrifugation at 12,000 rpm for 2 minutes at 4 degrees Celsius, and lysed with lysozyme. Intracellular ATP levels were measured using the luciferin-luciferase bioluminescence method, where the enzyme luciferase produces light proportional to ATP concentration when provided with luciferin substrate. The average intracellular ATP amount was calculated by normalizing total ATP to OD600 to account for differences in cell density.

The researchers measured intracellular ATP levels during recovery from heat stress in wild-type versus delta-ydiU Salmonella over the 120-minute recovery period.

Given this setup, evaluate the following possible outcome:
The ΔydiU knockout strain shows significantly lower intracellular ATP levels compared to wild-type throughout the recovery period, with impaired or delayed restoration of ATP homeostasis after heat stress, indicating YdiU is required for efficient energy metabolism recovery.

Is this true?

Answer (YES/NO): YES